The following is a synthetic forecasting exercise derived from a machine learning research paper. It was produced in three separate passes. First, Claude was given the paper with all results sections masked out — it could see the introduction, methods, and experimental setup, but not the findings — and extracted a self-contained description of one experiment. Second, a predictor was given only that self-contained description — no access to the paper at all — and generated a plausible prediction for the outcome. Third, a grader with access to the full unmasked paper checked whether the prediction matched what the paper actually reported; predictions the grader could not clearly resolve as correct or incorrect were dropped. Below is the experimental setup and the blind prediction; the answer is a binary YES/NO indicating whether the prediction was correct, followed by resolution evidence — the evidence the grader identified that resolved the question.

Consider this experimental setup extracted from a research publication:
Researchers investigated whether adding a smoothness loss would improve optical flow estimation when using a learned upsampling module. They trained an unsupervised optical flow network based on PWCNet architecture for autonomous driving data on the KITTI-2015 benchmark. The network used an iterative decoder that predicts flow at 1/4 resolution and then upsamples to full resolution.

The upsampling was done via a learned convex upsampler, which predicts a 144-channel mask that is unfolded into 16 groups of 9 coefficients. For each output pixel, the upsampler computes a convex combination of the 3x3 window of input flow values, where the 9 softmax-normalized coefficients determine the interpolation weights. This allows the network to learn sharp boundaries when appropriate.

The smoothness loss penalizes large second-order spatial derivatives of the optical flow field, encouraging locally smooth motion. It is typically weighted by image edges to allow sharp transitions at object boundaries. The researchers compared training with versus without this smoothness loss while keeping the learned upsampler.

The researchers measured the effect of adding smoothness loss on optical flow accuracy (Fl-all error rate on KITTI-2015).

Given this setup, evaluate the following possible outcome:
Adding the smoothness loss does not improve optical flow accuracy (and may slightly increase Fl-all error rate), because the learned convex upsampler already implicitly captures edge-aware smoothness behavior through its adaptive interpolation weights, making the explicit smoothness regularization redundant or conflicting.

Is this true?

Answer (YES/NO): NO